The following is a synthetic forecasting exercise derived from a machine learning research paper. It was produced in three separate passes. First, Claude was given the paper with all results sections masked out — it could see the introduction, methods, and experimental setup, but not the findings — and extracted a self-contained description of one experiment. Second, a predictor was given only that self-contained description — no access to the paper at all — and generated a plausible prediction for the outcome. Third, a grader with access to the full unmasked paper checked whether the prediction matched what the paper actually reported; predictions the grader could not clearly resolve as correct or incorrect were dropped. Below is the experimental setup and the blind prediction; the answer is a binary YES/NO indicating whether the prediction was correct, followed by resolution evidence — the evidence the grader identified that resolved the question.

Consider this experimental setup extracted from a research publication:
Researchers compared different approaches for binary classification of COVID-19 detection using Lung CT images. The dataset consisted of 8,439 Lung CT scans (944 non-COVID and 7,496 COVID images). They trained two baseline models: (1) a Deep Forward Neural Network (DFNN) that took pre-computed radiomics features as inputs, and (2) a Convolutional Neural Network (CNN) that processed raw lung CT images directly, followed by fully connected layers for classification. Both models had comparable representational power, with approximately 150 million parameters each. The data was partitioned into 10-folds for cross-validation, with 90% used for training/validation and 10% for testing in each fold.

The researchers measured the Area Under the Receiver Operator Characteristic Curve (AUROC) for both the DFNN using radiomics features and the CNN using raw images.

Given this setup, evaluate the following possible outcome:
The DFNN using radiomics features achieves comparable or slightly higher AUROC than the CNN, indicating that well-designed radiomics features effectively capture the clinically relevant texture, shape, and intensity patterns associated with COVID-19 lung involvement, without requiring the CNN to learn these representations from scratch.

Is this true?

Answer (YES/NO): NO